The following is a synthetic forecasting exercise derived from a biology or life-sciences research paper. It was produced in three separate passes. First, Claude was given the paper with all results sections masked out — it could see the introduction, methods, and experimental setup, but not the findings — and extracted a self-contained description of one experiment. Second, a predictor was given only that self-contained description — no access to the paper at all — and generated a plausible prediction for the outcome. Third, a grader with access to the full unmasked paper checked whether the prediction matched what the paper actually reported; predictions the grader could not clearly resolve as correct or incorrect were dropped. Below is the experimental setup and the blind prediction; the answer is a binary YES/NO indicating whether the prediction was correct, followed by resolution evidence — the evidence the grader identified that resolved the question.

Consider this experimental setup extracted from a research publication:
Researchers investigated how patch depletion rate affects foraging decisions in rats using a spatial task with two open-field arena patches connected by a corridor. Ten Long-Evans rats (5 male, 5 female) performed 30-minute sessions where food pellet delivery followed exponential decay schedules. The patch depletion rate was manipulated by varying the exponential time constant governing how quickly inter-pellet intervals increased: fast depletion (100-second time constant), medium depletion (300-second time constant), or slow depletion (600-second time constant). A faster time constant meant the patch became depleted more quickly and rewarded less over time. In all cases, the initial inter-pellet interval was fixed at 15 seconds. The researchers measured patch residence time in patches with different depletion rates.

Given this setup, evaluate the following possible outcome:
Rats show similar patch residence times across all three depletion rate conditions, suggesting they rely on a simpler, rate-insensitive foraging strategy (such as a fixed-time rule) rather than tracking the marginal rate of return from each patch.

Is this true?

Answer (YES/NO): NO